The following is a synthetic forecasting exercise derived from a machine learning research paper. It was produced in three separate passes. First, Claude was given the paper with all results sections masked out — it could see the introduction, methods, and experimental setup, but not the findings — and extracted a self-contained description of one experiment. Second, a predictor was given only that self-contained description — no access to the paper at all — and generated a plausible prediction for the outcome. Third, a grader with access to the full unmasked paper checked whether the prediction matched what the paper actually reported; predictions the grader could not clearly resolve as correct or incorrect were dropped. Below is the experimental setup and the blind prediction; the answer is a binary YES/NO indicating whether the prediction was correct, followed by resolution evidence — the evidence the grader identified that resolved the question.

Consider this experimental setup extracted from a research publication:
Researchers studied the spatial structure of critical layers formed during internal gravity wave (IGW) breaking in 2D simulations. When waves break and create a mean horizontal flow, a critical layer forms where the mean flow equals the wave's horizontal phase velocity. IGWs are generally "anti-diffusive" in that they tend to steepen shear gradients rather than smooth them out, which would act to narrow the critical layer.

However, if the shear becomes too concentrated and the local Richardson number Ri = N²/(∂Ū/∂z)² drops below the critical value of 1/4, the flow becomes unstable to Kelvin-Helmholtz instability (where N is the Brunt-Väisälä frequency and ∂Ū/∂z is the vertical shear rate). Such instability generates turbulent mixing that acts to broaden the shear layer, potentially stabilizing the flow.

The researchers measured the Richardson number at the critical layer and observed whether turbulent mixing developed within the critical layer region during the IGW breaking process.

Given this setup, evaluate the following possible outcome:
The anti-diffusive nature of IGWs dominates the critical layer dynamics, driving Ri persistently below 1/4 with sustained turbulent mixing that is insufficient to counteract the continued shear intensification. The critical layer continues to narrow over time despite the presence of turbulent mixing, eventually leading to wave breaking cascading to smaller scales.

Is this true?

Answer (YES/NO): NO